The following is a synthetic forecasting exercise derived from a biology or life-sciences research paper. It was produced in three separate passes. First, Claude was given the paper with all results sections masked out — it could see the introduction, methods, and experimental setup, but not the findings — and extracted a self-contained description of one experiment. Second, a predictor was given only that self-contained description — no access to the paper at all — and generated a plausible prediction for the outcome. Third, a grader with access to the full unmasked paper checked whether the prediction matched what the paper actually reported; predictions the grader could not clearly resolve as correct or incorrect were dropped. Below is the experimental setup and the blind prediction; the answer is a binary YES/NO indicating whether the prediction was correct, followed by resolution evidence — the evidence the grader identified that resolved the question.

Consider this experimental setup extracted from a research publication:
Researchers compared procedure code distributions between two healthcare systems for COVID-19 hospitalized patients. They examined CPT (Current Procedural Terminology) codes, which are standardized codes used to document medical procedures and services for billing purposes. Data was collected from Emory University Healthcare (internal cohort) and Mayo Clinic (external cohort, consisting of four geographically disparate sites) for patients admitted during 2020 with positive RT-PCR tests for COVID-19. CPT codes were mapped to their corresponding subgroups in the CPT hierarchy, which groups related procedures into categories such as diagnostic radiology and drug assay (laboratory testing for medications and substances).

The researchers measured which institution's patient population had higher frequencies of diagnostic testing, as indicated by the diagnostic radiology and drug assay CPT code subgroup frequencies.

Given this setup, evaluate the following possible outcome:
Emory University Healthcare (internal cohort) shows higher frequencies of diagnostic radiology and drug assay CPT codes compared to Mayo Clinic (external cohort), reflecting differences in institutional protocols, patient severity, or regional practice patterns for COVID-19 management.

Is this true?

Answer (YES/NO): NO